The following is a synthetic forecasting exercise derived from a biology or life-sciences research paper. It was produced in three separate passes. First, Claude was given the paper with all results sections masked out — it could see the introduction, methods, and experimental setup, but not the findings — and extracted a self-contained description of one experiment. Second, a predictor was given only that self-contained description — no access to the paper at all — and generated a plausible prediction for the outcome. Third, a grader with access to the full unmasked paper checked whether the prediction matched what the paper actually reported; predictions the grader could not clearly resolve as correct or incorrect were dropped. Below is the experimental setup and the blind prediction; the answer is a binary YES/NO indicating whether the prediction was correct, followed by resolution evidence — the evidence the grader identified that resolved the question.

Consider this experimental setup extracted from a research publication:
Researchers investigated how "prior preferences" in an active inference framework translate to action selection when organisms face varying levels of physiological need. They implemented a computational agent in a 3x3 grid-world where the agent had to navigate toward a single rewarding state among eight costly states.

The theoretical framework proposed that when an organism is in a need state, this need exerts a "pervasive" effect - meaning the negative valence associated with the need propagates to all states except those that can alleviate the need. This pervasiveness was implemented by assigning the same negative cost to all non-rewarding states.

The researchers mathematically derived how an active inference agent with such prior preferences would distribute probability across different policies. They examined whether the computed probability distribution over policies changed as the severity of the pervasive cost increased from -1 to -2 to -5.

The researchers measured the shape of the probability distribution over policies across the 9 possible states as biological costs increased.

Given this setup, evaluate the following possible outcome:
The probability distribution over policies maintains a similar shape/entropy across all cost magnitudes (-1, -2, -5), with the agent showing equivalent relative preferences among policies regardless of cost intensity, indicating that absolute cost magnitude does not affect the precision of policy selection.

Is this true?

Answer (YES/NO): NO